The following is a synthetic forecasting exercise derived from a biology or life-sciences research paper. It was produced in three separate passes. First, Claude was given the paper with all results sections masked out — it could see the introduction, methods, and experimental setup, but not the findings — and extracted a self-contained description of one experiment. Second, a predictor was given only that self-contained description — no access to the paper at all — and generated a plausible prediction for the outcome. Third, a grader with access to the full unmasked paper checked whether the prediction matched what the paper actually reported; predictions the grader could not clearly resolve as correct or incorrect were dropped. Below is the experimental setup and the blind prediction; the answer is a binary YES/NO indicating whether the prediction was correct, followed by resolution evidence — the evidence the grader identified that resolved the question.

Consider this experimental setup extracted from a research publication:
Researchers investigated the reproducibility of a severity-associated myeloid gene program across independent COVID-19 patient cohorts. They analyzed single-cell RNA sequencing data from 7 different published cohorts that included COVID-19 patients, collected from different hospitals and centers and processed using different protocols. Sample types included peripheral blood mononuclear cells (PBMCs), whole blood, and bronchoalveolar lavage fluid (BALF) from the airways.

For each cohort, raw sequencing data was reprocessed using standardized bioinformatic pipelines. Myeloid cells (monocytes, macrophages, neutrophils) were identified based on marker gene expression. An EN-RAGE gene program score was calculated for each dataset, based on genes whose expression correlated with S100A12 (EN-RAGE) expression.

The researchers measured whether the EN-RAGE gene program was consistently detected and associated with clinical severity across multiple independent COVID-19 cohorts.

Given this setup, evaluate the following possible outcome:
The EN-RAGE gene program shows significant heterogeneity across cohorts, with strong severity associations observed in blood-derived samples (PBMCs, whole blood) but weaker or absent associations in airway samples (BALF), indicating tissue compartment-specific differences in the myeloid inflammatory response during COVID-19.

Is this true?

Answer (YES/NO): NO